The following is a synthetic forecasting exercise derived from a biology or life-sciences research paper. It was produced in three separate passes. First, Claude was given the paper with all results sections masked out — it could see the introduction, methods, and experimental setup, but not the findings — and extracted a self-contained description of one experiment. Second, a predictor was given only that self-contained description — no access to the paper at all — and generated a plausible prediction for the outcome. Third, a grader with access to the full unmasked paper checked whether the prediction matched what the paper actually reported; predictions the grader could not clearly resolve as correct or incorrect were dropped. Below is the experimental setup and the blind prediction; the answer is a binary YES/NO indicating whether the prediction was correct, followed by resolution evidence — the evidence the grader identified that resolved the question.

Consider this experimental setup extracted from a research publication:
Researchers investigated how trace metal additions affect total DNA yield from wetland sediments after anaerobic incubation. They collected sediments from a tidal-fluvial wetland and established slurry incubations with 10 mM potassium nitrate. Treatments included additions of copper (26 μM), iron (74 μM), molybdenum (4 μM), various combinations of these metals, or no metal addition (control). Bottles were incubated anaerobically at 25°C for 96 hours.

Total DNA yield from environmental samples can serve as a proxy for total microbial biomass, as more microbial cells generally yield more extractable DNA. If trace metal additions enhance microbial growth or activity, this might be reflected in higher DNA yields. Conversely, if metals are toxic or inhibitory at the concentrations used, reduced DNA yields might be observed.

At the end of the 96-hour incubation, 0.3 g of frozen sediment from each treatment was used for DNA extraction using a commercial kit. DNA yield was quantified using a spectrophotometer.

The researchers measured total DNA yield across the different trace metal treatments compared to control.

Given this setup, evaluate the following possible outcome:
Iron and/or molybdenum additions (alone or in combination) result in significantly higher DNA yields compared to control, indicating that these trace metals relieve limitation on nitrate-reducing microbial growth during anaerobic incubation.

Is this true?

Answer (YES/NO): NO